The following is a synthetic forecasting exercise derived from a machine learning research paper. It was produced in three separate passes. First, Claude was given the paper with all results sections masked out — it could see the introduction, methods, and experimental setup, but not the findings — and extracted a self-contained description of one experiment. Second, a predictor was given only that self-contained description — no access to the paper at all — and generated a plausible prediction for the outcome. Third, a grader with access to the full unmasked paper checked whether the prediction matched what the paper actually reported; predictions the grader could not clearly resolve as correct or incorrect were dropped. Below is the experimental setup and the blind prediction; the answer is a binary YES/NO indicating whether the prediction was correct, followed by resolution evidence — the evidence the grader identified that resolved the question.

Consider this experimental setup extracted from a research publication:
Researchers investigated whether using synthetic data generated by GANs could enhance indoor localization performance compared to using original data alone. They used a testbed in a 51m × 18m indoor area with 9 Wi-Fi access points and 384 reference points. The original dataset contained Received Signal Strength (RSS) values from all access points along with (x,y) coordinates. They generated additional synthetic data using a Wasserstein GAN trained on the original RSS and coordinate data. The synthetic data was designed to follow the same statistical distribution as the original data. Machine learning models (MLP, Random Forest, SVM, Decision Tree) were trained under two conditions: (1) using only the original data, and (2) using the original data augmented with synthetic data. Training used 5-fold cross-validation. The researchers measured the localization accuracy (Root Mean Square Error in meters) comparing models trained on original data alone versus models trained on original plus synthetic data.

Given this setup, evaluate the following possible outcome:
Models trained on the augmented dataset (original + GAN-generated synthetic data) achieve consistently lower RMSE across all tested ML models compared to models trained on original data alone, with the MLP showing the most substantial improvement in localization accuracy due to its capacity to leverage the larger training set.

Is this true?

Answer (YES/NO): NO